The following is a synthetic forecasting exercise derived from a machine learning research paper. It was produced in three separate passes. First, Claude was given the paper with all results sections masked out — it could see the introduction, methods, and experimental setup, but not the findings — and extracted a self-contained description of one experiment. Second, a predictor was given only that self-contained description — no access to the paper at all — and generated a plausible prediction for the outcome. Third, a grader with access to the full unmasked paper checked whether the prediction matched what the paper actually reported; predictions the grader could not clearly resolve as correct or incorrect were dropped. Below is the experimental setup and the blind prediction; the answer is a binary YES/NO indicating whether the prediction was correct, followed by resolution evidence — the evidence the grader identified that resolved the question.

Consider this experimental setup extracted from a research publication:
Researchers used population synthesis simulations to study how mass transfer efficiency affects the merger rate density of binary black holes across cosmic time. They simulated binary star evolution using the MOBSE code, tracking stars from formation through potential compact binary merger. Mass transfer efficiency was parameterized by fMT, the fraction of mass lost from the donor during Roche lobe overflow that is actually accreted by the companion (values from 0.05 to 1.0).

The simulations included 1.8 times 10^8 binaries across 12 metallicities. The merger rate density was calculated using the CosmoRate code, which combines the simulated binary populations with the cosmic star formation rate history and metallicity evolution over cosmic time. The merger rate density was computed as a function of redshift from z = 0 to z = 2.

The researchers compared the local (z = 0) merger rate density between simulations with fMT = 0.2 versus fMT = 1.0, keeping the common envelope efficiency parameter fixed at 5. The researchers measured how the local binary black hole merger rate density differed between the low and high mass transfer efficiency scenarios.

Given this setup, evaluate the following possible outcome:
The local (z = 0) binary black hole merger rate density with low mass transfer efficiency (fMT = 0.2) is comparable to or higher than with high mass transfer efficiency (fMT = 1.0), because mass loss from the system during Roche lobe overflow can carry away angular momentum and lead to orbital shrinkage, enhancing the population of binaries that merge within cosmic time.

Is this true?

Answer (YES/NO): NO